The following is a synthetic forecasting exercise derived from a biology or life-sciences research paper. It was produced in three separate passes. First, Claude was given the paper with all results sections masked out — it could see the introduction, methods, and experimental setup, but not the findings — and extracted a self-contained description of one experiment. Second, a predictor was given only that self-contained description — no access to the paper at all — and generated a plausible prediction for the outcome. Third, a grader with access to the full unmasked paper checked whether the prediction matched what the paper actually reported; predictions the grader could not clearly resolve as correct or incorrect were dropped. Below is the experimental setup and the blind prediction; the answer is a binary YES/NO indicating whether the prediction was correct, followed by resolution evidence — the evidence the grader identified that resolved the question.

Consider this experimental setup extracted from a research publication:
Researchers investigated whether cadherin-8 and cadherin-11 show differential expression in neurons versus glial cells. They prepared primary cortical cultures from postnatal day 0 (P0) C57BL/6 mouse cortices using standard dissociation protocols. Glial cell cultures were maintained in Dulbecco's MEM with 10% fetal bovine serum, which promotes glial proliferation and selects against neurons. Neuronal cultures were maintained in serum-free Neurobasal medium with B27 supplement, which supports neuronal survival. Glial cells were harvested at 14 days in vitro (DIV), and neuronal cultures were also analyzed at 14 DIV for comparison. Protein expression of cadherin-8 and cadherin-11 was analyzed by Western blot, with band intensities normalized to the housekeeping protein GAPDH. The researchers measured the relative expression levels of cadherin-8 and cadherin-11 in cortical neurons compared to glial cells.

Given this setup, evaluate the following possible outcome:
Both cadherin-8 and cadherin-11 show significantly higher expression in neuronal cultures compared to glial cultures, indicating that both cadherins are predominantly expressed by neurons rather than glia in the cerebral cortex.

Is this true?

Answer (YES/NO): YES